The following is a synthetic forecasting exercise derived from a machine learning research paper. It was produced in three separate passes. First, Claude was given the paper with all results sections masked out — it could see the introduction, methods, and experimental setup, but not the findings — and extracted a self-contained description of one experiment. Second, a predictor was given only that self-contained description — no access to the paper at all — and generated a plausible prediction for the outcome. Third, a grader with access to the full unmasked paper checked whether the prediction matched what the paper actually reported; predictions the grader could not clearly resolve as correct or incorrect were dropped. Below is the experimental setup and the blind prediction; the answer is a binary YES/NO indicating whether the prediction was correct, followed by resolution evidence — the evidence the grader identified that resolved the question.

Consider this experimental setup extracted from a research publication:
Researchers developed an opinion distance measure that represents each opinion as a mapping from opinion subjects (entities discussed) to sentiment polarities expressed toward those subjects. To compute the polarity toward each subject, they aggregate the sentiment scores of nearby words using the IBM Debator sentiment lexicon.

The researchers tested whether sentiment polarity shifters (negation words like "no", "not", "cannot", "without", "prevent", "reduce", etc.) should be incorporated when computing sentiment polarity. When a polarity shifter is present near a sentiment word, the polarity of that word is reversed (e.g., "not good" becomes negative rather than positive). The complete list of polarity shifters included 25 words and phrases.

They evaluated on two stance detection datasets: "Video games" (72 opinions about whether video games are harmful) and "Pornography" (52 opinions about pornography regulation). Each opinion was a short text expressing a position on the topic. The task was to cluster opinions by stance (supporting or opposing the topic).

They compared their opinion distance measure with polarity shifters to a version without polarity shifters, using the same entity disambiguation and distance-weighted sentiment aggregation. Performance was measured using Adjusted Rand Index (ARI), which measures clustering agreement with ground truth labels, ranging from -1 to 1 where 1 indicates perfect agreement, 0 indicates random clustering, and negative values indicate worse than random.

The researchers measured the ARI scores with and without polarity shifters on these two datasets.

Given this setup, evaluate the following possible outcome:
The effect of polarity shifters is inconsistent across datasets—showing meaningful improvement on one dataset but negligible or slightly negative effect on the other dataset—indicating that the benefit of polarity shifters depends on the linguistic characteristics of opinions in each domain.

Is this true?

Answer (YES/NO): NO